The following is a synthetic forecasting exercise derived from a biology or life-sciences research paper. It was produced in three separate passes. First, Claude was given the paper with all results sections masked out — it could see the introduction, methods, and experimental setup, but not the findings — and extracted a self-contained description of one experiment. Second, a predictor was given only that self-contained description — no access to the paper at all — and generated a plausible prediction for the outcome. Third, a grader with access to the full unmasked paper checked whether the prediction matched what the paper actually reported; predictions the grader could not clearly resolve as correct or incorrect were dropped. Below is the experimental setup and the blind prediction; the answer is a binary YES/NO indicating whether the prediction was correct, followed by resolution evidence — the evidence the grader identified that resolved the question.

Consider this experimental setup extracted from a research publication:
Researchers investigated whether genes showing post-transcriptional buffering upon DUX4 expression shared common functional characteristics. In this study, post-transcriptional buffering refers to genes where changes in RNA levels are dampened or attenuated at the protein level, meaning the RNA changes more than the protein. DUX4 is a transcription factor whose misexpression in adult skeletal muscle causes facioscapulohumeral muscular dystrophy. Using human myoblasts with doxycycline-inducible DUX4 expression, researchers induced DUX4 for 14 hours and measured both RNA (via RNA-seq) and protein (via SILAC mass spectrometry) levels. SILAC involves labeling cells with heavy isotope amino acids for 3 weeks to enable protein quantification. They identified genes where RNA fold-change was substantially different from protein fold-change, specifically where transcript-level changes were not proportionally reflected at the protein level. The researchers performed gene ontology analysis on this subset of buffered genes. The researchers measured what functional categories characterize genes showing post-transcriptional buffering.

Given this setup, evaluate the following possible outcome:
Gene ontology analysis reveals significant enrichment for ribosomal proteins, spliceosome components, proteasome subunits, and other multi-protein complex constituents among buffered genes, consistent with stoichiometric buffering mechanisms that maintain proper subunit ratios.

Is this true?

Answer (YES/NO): NO